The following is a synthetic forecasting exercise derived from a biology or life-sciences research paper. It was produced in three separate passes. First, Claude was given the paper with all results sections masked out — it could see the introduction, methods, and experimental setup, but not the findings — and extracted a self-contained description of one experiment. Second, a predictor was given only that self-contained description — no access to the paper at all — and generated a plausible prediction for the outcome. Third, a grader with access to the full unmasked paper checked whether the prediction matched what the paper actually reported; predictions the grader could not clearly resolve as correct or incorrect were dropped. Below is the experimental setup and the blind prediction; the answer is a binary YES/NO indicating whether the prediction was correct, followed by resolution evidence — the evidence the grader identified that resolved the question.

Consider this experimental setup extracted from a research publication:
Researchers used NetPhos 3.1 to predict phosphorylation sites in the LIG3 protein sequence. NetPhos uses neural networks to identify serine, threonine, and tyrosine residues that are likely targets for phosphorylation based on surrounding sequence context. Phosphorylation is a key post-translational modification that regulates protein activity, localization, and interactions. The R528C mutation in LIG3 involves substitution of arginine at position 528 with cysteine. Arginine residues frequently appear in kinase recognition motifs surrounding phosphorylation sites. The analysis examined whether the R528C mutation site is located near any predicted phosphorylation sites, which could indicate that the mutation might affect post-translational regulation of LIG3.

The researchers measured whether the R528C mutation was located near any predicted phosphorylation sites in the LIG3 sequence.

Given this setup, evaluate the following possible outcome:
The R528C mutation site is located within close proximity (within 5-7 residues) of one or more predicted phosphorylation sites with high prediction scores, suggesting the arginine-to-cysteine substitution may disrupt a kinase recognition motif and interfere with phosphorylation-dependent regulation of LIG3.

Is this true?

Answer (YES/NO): NO